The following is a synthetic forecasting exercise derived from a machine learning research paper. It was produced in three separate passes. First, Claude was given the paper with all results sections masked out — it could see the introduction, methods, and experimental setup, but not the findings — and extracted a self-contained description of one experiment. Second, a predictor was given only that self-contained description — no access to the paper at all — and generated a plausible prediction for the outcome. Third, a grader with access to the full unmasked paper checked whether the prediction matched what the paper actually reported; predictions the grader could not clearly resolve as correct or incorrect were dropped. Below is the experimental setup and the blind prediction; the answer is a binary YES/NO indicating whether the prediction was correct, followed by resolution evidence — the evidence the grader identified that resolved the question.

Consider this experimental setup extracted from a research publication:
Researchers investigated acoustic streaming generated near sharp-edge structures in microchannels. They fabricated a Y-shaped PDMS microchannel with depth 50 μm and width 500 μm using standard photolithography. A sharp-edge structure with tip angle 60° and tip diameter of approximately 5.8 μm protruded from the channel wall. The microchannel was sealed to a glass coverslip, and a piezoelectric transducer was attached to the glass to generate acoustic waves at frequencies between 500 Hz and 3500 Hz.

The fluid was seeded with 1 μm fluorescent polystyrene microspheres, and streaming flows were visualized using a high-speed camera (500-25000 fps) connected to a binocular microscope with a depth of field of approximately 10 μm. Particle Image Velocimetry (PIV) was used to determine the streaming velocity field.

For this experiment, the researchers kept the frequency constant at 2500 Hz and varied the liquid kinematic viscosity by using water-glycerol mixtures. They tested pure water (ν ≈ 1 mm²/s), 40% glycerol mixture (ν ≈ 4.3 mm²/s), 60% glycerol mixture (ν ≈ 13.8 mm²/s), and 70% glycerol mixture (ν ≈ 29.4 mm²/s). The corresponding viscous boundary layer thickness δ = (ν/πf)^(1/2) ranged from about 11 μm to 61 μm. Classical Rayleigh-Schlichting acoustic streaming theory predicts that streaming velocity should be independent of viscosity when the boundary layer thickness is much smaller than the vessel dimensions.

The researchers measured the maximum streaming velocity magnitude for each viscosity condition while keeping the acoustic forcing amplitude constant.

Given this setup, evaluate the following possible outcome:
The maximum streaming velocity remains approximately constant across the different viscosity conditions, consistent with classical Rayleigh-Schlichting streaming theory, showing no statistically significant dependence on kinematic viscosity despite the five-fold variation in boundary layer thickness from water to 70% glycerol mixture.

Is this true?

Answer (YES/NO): NO